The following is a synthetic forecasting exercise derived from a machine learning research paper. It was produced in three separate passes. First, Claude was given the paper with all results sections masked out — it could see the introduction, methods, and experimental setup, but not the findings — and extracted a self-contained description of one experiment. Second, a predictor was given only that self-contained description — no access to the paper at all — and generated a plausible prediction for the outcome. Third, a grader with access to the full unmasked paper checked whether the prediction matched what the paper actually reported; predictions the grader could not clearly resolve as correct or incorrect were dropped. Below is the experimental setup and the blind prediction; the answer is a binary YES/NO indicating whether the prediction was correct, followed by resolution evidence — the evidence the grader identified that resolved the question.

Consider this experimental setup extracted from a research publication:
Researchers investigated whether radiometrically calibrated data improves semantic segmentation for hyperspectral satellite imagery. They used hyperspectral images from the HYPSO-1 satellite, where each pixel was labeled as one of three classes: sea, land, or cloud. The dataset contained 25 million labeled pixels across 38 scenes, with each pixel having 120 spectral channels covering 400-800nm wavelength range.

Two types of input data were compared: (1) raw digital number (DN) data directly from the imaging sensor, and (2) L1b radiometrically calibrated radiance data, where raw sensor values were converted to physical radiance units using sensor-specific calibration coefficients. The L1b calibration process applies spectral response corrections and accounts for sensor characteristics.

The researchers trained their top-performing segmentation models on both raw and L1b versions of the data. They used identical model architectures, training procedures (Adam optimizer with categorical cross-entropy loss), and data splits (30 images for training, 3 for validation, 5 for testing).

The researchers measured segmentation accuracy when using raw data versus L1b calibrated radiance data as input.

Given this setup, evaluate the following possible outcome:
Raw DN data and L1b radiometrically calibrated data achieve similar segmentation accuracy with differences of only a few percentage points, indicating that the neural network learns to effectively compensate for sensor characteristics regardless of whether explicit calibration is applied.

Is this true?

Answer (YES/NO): NO